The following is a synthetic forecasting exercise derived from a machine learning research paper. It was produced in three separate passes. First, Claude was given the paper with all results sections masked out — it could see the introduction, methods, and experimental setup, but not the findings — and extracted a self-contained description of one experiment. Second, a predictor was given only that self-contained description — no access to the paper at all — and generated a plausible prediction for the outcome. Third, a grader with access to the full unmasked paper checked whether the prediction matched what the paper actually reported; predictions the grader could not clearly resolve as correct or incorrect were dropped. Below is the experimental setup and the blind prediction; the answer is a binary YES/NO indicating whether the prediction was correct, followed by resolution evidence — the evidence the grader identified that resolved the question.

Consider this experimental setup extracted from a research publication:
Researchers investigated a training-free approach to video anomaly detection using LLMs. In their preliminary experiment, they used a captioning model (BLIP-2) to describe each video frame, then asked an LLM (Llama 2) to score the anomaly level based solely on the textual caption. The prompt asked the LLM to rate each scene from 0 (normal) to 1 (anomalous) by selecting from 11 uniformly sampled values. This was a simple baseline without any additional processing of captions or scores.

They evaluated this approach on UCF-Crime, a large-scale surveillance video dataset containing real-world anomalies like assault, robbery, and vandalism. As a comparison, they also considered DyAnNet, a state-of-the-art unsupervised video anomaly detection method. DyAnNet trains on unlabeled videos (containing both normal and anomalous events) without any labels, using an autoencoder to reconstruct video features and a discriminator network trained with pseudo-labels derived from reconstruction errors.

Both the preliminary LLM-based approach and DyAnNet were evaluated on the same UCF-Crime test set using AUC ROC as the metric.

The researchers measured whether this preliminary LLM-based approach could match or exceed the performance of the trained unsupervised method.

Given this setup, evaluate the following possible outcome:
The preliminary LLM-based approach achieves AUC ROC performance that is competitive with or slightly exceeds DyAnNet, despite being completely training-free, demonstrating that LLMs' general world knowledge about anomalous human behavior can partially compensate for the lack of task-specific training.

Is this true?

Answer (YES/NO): NO